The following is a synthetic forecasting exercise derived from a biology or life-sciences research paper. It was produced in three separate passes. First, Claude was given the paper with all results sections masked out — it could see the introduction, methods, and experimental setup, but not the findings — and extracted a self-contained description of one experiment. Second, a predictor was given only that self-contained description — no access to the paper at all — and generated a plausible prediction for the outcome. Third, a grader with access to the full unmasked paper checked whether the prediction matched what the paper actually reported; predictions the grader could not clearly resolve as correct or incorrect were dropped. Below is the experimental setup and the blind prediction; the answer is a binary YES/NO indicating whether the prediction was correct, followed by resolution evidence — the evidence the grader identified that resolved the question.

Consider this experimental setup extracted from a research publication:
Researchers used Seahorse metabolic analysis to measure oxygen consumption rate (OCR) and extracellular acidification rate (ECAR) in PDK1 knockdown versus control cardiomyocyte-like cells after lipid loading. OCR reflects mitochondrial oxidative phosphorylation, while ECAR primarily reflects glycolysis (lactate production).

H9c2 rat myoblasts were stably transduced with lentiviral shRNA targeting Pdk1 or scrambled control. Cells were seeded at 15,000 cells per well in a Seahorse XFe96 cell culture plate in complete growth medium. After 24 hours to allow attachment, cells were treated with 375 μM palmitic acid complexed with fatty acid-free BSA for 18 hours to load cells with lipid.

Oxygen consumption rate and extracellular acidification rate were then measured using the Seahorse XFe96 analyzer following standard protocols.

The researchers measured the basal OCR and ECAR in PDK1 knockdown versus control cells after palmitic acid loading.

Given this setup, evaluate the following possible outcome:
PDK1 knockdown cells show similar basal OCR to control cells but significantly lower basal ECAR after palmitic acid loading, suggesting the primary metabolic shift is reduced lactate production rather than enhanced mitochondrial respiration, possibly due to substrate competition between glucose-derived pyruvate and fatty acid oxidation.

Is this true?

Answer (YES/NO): NO